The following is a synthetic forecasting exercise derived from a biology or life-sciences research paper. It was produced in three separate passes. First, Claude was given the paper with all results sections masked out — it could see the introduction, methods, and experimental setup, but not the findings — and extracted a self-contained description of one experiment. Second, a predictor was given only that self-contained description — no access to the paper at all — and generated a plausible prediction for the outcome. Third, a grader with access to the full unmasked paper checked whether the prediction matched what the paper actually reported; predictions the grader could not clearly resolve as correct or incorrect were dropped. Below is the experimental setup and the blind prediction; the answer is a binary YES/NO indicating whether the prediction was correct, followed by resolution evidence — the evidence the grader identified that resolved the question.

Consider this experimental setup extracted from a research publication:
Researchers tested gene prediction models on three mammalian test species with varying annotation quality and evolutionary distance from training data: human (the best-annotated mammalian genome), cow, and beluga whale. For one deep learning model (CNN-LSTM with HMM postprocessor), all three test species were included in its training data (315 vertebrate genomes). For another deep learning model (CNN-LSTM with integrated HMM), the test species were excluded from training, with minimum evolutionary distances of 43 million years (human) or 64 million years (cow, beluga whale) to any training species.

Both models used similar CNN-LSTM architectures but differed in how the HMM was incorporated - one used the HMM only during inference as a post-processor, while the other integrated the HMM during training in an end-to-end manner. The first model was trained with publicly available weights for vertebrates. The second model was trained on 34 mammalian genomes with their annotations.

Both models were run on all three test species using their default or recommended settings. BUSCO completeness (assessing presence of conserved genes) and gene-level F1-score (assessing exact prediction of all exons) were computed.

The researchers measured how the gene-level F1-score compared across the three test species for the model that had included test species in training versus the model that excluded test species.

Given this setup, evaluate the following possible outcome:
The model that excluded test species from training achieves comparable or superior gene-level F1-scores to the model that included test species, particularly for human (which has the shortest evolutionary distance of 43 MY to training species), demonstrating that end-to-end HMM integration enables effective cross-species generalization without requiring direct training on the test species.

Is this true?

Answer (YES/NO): YES